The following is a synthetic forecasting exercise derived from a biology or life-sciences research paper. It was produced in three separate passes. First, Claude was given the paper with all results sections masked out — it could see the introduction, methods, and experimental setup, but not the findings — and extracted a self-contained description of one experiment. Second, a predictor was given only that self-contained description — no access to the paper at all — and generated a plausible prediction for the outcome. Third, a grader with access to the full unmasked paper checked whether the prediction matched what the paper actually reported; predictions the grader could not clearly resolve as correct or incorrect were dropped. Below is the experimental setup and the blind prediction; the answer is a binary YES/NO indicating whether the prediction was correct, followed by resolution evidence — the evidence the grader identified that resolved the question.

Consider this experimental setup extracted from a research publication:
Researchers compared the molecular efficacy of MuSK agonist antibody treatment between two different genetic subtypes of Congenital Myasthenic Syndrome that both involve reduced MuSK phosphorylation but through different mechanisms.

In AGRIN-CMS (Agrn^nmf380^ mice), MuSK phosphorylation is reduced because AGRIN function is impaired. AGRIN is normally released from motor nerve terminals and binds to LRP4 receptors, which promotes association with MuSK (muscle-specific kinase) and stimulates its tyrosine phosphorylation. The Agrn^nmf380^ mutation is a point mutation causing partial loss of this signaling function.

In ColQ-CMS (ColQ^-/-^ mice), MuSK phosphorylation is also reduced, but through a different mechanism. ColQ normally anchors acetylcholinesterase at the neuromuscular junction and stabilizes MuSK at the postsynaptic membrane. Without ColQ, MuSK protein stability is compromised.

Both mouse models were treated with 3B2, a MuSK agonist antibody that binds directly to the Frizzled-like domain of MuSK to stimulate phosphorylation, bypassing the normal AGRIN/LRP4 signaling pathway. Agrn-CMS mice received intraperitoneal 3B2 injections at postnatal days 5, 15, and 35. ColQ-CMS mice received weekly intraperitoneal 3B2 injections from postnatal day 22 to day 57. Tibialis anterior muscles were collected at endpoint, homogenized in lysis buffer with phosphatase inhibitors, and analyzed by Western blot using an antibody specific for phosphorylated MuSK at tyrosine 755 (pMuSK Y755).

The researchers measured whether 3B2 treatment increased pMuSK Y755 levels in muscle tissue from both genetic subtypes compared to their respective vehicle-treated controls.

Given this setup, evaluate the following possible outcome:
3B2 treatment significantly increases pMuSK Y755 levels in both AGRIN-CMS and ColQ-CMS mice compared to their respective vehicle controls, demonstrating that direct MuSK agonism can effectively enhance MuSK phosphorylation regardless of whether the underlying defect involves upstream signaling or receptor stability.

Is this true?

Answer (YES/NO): NO